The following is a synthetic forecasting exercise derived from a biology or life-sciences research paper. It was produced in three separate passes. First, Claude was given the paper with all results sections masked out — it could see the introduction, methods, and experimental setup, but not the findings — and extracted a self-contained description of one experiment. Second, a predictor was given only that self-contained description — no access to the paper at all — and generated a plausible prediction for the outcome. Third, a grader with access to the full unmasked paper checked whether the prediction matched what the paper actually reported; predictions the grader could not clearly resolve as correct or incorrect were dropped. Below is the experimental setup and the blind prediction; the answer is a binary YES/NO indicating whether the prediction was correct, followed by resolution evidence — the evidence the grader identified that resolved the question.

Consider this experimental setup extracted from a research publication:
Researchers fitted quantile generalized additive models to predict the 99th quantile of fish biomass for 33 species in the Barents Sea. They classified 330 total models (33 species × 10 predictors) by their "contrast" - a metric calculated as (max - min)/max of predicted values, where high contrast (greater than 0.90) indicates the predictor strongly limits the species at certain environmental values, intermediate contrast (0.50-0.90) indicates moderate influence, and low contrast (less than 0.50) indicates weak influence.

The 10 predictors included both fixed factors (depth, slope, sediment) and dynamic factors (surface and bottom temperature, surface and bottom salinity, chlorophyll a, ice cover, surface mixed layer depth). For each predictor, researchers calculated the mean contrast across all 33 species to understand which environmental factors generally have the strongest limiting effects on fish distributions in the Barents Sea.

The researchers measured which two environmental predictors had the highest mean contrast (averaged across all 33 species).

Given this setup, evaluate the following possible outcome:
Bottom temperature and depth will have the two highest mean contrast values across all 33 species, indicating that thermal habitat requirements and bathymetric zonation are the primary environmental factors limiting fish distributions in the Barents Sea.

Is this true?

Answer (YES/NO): NO